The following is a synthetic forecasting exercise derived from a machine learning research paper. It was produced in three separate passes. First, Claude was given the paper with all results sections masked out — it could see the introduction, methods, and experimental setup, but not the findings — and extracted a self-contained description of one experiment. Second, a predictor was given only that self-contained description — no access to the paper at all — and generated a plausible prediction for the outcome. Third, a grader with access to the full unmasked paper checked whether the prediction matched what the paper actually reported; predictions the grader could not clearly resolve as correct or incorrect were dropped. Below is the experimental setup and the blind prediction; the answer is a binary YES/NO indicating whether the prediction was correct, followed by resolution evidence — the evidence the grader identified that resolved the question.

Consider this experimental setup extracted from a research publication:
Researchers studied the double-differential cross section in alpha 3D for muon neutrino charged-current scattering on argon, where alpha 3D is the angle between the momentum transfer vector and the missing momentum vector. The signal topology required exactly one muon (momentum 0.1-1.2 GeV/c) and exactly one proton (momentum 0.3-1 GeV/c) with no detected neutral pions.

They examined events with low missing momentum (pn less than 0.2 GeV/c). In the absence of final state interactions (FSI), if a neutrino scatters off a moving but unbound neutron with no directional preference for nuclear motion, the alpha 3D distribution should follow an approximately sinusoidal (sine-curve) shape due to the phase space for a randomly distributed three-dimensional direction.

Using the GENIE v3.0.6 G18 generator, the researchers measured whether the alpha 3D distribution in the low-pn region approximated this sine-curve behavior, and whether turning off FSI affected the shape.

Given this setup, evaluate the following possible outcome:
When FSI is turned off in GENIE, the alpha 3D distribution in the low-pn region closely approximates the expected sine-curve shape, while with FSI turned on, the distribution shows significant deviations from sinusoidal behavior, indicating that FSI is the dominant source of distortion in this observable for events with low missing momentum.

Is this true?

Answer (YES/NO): NO